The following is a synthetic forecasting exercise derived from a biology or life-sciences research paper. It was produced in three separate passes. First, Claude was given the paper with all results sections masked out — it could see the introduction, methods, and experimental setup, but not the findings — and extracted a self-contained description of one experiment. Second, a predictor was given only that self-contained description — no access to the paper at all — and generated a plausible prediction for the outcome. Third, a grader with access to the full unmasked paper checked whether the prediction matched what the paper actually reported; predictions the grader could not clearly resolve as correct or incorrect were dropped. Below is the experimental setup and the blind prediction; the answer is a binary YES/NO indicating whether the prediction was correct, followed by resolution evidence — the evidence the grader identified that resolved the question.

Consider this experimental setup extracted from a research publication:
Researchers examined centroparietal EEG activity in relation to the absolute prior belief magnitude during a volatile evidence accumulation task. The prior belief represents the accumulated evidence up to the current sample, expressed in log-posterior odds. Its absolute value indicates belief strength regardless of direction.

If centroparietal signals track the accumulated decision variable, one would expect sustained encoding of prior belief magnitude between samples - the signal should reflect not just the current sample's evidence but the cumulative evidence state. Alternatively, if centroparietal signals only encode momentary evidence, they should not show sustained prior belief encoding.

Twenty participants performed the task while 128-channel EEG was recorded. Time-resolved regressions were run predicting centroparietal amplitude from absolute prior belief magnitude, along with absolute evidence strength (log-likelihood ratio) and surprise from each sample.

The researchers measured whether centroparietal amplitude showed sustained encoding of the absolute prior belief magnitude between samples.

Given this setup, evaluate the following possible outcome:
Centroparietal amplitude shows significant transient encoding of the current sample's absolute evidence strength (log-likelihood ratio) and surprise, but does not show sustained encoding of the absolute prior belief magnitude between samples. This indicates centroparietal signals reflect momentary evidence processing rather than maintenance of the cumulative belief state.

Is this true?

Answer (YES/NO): YES